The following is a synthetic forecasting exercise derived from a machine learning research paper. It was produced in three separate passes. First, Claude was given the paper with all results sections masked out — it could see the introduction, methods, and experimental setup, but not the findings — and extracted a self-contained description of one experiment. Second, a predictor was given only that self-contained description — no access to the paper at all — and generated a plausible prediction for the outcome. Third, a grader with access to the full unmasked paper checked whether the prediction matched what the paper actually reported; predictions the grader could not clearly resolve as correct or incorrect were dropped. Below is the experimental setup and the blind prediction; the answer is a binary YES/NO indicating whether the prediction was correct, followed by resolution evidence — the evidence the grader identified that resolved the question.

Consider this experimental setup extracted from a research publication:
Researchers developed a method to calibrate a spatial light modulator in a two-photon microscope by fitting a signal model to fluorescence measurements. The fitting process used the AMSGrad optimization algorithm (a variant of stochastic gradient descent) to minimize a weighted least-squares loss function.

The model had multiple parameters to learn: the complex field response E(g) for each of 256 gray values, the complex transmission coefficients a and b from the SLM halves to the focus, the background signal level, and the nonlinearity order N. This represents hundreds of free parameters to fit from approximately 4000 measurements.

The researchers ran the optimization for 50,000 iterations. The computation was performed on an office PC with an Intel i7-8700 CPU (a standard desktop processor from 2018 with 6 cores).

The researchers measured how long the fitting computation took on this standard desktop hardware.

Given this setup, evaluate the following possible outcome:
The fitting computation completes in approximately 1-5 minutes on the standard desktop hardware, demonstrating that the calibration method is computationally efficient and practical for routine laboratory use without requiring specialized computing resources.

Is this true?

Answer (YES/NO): NO